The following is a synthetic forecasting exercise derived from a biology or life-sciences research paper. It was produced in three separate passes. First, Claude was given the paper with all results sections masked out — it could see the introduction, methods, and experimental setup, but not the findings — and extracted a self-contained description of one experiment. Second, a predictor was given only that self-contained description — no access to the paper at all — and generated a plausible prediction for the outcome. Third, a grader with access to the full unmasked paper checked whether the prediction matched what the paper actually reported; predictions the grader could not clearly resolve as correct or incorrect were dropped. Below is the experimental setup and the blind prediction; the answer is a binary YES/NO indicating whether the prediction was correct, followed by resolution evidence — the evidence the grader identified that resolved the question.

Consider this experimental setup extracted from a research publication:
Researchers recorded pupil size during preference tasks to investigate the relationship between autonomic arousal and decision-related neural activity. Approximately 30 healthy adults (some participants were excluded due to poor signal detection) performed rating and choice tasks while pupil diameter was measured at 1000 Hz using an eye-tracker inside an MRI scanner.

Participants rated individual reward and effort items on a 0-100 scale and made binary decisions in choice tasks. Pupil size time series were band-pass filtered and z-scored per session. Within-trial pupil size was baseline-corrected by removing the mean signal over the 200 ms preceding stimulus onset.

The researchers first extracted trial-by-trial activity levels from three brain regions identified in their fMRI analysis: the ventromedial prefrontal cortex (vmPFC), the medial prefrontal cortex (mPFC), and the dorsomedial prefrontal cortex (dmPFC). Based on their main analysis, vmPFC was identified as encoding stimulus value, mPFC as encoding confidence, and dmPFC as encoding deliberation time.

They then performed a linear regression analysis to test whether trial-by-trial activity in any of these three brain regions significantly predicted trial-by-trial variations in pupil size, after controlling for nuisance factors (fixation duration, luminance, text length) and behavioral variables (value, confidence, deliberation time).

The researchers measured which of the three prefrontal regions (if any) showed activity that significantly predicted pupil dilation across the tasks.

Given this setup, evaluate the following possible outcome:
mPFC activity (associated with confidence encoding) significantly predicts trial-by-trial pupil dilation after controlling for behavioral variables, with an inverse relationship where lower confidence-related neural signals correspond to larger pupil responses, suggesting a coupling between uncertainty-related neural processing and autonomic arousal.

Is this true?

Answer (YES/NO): NO